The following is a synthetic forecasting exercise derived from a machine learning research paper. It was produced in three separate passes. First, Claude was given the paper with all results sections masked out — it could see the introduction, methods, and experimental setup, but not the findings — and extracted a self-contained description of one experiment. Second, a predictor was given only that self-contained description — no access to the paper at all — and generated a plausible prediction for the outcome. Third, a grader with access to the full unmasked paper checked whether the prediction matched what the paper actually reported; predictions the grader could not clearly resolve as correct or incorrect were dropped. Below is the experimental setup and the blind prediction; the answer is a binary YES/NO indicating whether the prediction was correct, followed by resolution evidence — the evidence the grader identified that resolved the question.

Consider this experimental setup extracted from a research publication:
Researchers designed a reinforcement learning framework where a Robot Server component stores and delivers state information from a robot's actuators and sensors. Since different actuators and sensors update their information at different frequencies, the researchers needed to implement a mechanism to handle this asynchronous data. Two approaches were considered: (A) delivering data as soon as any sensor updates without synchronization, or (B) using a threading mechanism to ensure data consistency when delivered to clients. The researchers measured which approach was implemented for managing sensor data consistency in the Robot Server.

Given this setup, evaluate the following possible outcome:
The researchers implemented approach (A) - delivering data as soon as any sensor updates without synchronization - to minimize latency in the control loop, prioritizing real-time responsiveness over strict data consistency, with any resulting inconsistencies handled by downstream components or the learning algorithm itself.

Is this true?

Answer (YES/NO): NO